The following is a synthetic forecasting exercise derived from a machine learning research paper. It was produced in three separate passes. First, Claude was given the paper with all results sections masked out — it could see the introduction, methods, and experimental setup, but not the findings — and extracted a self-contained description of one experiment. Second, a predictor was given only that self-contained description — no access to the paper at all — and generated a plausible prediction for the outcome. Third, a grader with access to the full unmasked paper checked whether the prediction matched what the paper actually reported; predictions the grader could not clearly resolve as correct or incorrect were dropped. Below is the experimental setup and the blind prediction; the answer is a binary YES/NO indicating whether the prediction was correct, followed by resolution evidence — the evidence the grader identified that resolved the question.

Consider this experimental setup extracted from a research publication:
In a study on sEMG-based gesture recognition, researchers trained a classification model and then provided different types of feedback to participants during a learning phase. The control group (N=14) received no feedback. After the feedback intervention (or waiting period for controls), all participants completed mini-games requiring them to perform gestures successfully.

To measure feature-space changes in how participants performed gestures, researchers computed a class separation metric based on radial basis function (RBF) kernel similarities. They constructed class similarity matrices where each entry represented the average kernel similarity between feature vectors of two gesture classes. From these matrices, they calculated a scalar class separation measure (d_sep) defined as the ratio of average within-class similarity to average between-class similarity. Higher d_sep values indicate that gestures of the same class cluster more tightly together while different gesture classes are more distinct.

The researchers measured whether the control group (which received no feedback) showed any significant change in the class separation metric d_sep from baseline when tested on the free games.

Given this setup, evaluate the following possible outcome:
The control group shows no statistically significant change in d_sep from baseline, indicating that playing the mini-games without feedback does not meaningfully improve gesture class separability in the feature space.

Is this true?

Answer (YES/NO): YES